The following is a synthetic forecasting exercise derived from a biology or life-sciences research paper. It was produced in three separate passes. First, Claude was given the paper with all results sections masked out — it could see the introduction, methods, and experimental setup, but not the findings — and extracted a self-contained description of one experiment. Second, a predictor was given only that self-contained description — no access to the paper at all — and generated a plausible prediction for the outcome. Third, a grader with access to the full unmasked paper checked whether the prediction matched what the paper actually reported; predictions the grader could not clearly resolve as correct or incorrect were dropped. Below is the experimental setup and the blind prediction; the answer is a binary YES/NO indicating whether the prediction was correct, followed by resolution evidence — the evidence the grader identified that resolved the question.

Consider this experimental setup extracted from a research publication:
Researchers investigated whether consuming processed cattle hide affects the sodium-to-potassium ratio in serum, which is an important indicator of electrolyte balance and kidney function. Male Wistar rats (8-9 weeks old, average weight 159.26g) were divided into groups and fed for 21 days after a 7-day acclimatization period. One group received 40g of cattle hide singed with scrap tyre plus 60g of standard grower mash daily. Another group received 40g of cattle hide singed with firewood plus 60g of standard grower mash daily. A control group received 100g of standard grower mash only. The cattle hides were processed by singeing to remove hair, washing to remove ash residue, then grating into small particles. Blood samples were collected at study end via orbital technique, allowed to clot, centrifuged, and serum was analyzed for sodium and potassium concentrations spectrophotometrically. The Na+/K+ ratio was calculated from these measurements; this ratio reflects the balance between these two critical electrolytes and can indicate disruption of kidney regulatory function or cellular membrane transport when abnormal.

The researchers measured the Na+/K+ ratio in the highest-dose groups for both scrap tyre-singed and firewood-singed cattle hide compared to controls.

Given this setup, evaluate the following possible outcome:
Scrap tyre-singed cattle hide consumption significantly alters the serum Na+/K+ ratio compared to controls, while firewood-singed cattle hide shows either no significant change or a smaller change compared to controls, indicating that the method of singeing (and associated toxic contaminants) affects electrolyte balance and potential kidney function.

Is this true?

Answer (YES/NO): NO